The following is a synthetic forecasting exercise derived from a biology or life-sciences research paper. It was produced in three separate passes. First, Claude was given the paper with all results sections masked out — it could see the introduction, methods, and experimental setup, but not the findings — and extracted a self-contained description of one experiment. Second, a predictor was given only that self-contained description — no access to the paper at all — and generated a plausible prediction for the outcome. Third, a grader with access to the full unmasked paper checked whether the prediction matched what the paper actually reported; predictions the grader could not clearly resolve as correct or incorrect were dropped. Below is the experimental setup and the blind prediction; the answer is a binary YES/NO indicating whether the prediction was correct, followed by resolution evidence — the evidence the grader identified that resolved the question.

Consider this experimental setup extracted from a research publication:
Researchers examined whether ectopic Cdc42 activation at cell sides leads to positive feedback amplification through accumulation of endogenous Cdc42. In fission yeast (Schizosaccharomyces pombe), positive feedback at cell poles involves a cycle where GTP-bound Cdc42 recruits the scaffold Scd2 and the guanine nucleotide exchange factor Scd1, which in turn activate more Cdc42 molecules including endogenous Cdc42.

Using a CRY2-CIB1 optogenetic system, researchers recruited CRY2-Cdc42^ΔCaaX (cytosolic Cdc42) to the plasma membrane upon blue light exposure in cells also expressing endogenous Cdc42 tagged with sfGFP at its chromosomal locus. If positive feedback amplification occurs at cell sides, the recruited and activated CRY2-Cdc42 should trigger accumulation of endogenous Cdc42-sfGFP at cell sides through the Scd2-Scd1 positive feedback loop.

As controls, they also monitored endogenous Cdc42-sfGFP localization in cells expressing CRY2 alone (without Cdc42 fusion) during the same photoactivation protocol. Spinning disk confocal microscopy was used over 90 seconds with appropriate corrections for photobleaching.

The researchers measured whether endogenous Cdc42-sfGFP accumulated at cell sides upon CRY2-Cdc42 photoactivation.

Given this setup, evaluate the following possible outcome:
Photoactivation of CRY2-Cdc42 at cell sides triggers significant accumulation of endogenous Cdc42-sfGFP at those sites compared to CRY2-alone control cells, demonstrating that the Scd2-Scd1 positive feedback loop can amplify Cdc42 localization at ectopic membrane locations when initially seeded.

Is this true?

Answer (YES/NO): NO